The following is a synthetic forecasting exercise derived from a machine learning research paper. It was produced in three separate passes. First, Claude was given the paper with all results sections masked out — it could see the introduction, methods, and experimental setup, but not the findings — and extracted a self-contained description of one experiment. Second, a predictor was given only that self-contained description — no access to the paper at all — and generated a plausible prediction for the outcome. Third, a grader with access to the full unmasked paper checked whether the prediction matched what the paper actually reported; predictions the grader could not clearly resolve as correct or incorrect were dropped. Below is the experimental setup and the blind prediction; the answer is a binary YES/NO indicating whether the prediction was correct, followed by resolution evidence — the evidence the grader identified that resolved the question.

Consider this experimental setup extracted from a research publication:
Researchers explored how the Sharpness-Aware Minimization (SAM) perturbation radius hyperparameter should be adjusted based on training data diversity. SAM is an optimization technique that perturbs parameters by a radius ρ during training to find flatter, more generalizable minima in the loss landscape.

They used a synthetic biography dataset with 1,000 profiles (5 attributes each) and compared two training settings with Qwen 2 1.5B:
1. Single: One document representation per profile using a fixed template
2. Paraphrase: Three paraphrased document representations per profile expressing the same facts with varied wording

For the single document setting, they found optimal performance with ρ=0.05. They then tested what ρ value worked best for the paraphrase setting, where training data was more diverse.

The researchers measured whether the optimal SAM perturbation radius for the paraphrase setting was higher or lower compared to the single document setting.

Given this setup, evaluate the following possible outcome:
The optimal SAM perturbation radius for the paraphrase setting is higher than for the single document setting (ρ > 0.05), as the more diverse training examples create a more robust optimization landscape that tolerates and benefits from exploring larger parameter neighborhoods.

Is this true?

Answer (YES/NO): NO